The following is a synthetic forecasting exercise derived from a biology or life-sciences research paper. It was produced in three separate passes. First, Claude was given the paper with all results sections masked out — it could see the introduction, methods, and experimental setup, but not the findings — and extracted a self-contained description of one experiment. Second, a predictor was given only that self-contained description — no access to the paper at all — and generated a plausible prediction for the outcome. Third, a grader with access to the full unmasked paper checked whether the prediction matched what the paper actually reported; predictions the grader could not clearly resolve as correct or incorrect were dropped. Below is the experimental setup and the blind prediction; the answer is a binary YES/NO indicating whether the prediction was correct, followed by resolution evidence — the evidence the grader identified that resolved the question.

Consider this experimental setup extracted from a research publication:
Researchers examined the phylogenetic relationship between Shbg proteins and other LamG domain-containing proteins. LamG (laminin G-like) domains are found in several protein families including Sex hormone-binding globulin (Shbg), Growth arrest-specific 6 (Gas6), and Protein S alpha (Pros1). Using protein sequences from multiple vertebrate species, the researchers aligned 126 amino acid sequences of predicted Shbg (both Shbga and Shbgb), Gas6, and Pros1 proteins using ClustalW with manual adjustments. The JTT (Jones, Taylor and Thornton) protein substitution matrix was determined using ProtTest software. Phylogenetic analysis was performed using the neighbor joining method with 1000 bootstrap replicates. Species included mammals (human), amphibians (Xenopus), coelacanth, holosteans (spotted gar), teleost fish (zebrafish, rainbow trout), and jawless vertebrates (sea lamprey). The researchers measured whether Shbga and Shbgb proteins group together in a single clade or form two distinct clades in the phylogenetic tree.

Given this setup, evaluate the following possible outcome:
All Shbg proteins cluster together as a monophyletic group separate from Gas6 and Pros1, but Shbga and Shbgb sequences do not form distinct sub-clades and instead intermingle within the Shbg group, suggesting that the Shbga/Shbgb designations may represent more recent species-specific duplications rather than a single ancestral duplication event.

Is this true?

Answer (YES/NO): NO